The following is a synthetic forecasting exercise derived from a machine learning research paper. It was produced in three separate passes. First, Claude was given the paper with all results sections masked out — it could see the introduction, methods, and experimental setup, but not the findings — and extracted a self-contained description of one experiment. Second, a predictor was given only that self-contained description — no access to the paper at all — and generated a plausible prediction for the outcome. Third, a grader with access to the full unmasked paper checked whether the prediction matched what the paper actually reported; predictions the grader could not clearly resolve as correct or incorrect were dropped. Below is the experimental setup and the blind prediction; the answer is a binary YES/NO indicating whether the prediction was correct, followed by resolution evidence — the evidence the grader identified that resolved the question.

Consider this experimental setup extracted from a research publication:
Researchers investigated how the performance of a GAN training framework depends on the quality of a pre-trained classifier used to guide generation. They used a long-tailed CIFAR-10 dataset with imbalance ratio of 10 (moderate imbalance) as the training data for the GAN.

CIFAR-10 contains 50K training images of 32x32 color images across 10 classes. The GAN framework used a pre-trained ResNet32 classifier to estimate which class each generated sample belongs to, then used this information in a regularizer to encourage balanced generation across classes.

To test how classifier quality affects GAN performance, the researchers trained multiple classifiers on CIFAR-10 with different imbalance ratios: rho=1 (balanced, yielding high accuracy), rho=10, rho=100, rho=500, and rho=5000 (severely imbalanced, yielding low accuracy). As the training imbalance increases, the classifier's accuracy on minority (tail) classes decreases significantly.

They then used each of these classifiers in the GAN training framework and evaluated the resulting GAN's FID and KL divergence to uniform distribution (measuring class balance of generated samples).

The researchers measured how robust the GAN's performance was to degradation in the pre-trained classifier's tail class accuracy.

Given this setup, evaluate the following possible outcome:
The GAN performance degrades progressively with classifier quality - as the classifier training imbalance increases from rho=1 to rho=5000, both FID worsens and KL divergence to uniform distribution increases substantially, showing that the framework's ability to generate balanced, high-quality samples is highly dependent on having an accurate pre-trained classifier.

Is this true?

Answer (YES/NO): NO